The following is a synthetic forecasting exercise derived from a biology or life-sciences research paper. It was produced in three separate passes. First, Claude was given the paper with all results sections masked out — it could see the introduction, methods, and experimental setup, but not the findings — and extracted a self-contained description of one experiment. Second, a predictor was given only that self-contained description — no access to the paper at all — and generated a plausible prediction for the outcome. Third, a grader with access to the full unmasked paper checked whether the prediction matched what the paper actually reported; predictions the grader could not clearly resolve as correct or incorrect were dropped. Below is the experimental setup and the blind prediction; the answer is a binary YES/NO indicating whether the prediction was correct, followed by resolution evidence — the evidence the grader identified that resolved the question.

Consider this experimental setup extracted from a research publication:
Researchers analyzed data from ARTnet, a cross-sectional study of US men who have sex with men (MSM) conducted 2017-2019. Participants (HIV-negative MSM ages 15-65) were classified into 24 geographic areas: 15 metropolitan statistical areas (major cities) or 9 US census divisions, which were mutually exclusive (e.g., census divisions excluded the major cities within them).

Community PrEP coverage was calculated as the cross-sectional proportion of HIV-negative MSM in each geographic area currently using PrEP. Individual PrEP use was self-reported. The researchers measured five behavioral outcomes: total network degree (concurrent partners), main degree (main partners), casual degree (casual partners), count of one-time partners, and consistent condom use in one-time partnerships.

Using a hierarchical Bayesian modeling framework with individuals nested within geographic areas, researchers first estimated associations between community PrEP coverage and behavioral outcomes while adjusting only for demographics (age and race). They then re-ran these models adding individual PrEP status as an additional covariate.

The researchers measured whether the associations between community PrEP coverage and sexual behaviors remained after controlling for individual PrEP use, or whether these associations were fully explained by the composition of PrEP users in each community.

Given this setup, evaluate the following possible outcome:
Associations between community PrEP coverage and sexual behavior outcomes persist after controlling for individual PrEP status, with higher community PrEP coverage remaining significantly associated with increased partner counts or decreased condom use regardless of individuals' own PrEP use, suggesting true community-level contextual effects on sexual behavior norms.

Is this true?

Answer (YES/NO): NO